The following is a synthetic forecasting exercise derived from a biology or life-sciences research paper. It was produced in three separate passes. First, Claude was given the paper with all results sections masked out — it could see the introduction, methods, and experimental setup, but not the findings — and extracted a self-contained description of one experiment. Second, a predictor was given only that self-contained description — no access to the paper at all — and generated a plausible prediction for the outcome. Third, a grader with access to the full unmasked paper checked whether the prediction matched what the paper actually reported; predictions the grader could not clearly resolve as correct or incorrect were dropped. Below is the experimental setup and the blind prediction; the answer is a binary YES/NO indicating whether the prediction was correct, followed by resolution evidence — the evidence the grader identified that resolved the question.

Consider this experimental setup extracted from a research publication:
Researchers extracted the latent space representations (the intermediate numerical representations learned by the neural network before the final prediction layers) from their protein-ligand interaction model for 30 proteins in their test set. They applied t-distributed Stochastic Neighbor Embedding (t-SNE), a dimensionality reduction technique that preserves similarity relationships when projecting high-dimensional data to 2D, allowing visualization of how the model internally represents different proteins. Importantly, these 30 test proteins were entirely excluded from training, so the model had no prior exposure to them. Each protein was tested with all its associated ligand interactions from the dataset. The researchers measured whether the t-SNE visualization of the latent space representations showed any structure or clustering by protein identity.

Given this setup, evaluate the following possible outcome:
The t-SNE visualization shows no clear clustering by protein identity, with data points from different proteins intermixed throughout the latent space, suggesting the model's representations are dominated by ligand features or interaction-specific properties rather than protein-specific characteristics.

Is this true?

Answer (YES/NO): NO